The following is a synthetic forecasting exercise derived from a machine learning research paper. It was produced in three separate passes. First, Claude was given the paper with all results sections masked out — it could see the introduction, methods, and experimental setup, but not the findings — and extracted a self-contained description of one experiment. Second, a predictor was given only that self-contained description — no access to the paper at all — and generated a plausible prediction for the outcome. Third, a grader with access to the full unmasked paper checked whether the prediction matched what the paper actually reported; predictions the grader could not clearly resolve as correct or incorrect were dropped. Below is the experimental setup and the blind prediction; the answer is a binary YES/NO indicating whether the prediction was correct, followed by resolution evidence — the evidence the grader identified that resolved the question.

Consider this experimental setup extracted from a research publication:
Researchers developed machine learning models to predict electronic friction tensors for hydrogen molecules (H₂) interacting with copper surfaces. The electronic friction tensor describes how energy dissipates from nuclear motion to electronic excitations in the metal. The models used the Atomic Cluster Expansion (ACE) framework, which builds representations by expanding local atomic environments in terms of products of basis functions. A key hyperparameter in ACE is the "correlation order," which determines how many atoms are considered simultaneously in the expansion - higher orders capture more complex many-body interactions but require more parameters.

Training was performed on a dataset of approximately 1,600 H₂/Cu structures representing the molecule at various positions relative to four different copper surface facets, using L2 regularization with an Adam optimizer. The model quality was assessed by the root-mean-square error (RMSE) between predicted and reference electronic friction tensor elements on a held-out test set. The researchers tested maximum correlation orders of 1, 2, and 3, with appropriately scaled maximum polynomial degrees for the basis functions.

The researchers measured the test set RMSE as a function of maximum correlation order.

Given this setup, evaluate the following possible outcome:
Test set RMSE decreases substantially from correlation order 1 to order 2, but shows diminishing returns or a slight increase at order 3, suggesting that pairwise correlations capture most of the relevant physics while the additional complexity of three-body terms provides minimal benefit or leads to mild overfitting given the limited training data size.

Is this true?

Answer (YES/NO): NO